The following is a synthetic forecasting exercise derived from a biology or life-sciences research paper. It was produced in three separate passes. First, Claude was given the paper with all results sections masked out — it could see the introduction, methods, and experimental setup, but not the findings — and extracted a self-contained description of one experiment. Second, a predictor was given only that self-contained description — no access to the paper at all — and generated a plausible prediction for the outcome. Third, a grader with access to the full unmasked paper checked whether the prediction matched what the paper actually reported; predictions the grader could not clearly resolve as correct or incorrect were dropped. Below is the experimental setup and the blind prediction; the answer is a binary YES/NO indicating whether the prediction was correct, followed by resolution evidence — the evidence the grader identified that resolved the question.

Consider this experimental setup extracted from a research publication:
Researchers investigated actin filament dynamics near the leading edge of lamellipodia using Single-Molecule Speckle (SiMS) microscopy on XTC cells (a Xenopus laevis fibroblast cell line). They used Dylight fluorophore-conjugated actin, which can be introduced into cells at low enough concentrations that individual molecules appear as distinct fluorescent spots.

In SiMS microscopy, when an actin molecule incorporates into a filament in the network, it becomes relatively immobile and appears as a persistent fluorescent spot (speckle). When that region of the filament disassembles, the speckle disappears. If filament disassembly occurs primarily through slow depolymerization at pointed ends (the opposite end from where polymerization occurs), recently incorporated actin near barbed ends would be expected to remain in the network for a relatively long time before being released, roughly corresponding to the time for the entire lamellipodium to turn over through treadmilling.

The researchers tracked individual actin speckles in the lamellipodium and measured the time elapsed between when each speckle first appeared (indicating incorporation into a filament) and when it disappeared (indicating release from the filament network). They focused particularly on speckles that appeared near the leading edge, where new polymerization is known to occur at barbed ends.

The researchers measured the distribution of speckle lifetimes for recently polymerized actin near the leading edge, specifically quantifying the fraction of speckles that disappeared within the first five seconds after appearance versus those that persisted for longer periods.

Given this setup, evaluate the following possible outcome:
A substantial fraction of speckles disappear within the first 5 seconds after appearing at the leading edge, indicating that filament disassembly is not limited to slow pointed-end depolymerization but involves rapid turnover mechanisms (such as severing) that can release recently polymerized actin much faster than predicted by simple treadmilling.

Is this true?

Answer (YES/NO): YES